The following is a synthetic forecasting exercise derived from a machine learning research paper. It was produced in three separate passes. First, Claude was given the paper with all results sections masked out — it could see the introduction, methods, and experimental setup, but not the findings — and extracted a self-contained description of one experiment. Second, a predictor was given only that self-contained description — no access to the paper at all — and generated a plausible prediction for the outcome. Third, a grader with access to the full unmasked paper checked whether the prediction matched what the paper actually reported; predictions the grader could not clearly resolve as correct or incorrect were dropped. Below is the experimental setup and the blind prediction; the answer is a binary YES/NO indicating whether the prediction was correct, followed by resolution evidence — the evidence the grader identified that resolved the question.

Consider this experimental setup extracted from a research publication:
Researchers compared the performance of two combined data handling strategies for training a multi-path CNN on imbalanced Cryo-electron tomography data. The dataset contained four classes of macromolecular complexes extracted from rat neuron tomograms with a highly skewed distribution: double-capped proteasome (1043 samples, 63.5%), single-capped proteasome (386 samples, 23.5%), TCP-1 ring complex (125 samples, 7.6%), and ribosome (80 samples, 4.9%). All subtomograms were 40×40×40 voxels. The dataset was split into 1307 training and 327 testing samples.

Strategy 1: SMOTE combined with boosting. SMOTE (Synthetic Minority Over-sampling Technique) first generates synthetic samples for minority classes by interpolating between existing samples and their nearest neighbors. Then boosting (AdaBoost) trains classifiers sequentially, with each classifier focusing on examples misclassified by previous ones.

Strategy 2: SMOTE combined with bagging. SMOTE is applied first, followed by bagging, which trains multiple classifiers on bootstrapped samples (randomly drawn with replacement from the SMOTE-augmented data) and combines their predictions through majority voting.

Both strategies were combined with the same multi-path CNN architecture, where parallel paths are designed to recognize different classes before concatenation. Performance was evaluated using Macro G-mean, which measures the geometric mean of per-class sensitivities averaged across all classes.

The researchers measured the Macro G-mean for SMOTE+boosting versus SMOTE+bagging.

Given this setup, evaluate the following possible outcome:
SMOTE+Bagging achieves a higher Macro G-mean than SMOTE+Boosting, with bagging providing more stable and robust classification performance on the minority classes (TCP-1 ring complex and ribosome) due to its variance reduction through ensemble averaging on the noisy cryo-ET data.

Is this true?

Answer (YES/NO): YES